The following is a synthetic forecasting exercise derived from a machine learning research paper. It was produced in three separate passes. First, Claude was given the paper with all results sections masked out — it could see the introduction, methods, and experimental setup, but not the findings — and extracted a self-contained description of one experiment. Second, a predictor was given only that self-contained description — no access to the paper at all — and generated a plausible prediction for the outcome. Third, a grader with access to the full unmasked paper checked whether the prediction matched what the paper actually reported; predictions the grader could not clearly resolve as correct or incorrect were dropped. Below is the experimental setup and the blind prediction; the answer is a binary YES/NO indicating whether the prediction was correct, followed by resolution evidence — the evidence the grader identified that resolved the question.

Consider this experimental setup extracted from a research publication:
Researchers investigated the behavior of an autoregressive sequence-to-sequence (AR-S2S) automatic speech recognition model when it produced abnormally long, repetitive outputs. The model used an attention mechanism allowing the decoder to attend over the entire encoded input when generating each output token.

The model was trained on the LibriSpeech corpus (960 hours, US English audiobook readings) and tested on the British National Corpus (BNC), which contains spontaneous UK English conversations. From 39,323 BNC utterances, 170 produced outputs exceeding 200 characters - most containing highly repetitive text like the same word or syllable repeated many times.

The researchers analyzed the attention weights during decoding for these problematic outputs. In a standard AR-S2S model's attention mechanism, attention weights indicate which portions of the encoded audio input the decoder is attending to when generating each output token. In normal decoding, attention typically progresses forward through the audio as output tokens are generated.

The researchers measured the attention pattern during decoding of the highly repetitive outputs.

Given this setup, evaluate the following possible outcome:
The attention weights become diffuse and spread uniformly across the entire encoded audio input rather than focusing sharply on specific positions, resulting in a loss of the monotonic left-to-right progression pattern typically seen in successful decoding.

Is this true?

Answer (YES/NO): NO